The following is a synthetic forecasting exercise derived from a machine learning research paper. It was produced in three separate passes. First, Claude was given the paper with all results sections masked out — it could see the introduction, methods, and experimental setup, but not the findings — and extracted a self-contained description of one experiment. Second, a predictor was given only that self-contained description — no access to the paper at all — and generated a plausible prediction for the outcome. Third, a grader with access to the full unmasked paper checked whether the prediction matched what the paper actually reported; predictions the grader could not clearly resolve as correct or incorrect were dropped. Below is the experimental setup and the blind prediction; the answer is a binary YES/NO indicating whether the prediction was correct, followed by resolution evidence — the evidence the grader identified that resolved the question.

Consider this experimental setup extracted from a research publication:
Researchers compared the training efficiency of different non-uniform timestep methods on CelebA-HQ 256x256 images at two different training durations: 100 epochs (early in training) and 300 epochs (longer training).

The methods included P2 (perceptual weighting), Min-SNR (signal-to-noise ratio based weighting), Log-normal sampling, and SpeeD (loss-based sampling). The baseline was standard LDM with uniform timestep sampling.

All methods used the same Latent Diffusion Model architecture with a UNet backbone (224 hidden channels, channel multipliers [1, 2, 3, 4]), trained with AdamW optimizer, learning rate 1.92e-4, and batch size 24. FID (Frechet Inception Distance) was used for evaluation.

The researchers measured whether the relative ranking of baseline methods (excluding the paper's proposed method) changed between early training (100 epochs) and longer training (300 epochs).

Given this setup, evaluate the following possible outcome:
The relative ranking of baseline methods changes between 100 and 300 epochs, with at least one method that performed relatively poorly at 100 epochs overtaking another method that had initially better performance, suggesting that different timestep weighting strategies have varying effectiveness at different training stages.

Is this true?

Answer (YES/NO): YES